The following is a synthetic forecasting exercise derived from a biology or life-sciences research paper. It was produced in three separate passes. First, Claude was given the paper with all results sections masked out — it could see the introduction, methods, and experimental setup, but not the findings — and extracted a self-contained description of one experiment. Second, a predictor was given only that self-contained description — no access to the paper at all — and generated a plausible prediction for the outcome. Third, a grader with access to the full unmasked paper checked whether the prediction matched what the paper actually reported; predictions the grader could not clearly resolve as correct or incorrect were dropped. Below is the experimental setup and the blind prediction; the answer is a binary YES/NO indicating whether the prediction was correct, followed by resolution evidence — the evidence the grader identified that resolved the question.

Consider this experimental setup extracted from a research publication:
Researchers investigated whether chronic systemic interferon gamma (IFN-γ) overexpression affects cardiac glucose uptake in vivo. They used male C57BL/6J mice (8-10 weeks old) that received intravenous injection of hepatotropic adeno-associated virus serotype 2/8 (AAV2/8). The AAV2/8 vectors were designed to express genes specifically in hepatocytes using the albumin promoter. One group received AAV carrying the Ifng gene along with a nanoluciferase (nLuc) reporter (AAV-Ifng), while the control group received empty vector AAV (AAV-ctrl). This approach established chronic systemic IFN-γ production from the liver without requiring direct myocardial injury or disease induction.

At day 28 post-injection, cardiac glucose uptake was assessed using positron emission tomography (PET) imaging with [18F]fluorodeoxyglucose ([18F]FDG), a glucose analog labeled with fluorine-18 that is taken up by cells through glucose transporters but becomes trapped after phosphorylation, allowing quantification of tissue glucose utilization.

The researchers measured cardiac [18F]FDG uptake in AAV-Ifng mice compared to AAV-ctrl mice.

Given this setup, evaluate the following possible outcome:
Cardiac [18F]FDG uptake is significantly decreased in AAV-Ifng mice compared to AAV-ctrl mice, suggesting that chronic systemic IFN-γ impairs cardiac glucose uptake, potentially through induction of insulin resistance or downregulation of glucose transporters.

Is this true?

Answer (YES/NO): NO